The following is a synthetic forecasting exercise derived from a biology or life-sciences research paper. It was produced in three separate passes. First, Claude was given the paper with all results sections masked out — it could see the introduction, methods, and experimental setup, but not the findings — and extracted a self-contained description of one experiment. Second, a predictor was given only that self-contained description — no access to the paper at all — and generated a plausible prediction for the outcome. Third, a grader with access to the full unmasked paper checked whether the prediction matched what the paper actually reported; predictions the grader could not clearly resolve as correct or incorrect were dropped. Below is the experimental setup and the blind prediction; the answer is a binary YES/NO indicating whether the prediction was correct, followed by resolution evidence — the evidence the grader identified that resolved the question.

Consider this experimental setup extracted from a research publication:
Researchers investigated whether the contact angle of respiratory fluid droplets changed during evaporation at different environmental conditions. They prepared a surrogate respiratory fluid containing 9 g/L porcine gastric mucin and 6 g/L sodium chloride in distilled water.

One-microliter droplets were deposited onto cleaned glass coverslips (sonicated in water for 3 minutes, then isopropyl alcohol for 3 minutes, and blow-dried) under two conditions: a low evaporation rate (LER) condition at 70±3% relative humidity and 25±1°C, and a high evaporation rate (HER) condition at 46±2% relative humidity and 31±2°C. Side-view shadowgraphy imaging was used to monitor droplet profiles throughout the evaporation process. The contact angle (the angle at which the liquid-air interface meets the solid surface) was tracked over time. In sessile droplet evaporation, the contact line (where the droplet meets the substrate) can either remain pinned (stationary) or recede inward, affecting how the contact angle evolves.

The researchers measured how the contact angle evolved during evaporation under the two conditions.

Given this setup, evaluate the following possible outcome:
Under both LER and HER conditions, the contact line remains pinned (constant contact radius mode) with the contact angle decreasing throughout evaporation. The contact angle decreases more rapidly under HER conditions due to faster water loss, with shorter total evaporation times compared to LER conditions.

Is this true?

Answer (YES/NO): YES